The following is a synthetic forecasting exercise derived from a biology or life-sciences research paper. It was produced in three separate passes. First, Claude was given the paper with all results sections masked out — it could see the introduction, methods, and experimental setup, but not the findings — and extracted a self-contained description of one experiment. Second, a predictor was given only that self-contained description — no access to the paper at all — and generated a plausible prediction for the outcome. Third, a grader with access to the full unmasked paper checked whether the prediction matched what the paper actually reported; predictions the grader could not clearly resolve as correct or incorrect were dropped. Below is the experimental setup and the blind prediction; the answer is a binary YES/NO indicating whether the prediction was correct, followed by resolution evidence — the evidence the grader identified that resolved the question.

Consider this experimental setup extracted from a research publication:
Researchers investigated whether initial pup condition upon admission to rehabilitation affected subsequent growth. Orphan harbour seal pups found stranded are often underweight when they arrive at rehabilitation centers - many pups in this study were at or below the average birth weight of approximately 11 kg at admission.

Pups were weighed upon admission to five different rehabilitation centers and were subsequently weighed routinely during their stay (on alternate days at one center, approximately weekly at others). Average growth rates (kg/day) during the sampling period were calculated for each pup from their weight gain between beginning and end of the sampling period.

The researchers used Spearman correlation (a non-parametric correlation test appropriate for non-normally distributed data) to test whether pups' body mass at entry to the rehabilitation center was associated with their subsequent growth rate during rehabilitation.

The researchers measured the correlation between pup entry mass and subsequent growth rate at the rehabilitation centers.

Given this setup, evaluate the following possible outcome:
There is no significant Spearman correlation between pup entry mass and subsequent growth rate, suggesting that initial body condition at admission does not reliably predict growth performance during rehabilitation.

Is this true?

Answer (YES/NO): YES